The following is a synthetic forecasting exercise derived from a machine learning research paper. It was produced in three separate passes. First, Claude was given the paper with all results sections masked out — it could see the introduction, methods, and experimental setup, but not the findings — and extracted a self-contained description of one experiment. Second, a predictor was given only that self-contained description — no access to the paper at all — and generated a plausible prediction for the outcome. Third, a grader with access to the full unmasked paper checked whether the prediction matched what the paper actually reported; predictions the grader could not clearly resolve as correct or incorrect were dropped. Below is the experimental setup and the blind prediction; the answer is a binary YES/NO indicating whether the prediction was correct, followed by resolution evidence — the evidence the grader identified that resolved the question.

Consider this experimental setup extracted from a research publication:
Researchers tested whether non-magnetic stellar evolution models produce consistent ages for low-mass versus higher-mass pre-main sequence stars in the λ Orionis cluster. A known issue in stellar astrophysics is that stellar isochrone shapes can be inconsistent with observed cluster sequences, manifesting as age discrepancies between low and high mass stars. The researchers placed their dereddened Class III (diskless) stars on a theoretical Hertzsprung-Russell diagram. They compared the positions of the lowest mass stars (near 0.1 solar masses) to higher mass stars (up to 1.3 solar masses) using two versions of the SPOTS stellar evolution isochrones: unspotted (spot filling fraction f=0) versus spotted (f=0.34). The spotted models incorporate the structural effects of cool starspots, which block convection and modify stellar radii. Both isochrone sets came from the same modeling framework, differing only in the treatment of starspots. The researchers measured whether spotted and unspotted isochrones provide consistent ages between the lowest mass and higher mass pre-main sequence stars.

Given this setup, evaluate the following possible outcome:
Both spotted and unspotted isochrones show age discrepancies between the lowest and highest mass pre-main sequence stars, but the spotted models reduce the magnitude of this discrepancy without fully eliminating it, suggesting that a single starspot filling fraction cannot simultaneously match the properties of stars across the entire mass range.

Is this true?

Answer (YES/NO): NO